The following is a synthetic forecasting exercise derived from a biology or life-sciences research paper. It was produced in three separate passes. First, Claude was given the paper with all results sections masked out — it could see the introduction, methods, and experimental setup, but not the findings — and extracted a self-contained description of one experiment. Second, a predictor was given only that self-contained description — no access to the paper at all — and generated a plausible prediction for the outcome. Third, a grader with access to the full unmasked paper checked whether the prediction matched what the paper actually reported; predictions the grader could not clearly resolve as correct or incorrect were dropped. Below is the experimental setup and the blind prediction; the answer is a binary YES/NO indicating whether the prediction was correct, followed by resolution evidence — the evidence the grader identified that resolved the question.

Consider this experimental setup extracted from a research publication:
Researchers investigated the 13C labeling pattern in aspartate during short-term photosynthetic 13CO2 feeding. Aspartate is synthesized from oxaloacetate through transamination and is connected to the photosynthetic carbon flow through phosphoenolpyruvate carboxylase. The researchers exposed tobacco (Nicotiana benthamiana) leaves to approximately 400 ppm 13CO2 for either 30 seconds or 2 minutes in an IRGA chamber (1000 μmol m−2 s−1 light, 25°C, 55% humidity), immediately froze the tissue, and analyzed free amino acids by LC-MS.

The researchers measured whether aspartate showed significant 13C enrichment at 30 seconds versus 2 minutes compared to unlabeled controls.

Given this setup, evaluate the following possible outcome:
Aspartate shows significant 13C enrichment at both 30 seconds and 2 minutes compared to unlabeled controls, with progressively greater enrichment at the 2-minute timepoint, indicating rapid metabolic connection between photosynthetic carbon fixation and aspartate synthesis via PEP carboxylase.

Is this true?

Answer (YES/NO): NO